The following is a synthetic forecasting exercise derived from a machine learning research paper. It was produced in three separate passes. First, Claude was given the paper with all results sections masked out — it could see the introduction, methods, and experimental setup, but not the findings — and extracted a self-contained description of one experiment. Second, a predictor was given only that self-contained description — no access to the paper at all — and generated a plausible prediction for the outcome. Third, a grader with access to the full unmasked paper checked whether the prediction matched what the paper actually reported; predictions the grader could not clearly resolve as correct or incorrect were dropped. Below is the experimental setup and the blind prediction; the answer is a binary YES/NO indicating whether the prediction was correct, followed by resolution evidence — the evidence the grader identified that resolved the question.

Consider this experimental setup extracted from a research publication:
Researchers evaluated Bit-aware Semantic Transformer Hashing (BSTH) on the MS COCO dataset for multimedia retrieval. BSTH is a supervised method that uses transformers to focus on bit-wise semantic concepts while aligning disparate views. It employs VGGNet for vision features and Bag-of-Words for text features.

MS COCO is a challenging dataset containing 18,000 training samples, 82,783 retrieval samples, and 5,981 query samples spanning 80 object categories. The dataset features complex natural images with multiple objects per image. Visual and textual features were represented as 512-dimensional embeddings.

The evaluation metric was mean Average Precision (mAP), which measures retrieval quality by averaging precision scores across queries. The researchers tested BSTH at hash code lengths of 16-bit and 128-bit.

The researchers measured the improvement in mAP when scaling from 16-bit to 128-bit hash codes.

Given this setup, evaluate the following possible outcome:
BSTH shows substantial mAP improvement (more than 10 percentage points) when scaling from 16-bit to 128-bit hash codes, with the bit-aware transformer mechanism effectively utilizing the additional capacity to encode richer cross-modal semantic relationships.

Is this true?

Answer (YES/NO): NO